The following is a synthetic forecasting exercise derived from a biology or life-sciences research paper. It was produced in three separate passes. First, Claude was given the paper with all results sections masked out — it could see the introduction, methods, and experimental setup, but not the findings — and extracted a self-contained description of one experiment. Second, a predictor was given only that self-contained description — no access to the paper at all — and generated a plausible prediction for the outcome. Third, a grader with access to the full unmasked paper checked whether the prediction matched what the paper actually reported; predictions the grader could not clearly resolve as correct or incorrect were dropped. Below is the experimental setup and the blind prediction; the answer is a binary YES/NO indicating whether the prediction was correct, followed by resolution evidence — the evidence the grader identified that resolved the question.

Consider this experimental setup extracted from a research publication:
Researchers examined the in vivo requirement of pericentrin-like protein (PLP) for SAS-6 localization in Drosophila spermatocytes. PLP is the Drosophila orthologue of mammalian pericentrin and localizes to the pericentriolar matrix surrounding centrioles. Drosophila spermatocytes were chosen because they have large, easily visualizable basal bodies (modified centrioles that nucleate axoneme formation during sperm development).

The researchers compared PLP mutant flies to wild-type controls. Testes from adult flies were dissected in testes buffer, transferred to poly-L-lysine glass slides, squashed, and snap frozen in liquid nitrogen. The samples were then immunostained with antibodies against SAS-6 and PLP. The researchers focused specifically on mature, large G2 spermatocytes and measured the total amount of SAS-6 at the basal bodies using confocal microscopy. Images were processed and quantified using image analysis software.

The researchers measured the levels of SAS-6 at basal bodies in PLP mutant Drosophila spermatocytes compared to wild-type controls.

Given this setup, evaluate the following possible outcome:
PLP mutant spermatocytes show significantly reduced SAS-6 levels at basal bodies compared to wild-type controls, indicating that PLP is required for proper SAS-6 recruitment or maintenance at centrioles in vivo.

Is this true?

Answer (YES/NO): YES